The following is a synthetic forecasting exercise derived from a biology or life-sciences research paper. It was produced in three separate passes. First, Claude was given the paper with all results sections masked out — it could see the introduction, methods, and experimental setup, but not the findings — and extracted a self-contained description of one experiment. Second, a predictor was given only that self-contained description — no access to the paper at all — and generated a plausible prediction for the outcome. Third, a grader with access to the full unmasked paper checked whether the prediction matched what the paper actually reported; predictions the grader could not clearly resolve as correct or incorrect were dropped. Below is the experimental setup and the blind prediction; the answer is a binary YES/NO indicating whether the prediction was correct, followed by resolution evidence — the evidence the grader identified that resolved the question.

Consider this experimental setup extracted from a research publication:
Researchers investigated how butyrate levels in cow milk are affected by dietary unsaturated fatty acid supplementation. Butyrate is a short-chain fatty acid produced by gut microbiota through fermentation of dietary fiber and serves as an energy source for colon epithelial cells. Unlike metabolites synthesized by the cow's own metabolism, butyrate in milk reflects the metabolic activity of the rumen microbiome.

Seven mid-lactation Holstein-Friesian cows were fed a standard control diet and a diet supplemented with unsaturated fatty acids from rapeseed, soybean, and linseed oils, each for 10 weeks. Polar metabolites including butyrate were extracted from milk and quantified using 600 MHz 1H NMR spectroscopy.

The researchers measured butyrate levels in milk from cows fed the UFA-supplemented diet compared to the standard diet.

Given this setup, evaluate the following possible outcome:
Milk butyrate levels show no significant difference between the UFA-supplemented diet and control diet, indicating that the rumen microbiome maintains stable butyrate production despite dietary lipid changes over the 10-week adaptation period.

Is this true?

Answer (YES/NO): NO